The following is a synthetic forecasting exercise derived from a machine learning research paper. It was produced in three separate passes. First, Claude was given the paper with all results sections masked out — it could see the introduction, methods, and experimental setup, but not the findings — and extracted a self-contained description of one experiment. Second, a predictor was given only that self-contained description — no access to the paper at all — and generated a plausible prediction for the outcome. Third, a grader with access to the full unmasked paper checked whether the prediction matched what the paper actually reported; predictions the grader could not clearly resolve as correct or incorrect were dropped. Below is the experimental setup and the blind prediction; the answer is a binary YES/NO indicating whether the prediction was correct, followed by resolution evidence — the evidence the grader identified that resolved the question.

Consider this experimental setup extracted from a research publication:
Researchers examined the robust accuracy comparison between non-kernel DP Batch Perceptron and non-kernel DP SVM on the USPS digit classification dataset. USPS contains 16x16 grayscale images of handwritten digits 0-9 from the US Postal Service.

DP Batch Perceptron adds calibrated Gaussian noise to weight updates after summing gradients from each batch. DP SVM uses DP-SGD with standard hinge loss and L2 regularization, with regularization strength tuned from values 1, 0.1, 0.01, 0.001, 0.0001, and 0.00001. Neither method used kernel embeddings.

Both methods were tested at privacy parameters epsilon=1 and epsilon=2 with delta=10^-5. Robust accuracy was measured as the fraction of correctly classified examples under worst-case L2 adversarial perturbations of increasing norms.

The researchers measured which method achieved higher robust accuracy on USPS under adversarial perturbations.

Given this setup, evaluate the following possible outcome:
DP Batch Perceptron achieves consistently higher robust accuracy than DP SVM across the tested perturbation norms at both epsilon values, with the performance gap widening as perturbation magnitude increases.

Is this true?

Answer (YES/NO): NO